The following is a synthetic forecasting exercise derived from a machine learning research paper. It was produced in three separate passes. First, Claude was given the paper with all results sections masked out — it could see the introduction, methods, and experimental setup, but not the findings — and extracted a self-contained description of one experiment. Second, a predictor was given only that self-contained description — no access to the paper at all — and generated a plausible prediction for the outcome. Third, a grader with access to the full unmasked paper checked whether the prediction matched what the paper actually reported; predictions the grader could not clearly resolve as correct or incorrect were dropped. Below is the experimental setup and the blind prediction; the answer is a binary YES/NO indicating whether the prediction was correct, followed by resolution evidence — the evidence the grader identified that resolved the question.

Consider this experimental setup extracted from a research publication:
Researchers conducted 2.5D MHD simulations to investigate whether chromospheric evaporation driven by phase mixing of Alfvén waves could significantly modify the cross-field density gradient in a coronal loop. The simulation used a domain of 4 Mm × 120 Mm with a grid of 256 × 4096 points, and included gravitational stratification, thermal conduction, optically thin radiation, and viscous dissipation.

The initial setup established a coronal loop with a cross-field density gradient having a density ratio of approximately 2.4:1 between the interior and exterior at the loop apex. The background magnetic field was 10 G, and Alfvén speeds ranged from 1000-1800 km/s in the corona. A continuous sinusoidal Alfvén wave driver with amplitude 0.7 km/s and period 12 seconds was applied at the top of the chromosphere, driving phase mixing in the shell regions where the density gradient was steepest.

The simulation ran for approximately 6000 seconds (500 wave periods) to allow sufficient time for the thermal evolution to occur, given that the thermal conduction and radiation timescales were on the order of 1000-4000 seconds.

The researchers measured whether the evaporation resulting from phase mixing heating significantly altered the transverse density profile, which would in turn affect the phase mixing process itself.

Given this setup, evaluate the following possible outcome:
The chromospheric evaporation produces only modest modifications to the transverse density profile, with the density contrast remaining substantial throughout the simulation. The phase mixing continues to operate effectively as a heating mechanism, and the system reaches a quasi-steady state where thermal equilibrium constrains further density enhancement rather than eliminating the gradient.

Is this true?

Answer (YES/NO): NO